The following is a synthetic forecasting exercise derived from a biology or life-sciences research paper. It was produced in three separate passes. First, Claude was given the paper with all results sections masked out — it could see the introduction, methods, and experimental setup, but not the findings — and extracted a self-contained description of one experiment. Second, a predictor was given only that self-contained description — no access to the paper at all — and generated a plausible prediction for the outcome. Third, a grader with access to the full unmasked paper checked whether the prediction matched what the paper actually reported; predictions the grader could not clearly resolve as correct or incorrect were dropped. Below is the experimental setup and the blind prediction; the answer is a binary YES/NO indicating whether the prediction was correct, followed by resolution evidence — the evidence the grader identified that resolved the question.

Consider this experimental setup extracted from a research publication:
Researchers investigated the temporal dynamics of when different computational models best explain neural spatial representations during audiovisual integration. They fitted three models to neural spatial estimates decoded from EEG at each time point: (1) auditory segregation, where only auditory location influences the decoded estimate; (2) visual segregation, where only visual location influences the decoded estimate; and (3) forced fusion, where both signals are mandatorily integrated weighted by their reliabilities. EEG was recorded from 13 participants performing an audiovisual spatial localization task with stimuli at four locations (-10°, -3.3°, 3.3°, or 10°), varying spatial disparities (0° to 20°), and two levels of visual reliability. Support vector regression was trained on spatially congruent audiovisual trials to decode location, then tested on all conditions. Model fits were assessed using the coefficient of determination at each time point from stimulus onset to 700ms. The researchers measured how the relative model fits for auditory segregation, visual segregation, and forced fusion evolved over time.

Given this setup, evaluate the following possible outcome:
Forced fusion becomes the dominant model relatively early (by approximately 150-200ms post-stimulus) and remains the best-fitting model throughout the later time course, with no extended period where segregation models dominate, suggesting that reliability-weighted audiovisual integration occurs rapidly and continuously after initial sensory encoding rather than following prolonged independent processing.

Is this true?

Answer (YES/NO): NO